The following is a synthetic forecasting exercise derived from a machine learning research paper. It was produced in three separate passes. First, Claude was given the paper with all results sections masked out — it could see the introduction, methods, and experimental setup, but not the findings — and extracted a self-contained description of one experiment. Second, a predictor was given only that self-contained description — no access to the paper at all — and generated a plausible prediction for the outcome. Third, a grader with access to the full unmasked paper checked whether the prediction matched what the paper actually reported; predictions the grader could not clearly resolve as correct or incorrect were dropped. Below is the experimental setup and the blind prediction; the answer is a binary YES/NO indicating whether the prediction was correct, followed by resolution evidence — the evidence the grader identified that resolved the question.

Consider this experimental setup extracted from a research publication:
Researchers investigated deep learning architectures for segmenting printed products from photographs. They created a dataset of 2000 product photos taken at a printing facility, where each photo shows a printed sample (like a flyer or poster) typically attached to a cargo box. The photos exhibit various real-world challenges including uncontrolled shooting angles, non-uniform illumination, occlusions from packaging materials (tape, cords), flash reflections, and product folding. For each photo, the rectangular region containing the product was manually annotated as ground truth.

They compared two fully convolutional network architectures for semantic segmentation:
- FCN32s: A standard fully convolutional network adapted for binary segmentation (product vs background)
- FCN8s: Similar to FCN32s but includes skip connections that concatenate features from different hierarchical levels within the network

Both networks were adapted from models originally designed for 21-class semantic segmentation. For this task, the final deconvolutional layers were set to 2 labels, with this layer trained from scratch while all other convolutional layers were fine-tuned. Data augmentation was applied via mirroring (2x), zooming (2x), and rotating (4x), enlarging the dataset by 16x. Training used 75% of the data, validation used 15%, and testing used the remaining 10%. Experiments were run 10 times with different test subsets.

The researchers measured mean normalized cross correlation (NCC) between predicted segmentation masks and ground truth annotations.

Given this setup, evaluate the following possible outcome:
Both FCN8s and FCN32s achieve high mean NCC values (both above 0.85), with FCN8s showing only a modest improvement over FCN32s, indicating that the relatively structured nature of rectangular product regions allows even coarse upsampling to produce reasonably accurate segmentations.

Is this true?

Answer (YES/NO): NO